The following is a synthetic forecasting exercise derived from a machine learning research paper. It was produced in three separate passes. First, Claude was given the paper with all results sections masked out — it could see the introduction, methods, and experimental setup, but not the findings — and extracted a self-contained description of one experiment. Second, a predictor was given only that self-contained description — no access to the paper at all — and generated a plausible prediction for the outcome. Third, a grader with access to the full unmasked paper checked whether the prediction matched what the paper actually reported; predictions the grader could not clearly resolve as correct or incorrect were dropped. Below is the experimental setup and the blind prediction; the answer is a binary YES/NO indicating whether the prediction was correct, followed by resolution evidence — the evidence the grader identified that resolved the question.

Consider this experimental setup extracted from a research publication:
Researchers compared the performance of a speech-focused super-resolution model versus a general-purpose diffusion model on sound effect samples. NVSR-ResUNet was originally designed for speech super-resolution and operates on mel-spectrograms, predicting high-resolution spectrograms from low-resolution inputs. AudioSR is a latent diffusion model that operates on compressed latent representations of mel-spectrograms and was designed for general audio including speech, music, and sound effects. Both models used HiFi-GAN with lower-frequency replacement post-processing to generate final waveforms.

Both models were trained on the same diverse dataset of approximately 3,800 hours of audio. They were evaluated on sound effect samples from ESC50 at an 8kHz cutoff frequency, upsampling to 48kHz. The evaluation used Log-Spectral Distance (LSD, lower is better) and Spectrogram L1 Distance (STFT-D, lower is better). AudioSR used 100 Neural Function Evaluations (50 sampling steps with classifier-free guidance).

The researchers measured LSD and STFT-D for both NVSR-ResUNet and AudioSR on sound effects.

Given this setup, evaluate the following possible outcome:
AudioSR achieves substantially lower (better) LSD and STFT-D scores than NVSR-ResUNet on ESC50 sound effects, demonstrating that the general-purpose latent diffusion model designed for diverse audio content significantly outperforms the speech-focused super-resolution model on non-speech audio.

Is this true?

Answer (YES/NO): NO